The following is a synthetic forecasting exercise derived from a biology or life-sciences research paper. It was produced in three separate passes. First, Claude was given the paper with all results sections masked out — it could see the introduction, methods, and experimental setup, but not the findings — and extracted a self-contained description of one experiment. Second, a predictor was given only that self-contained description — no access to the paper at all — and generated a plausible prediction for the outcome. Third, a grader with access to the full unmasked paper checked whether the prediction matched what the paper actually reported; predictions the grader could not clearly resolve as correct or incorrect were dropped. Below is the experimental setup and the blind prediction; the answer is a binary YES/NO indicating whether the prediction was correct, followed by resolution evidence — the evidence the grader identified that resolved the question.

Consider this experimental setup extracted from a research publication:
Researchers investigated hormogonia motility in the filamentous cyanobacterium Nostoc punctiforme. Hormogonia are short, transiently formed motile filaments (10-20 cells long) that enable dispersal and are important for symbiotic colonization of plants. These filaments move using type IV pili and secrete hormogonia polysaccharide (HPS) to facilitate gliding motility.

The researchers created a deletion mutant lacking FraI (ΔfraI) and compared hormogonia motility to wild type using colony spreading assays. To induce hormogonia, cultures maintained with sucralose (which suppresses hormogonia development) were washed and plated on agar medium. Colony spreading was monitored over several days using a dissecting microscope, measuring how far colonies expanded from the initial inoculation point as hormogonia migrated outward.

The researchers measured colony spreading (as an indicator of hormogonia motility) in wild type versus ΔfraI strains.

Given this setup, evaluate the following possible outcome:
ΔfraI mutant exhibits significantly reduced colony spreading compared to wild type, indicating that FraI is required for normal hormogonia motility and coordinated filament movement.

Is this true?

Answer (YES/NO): YES